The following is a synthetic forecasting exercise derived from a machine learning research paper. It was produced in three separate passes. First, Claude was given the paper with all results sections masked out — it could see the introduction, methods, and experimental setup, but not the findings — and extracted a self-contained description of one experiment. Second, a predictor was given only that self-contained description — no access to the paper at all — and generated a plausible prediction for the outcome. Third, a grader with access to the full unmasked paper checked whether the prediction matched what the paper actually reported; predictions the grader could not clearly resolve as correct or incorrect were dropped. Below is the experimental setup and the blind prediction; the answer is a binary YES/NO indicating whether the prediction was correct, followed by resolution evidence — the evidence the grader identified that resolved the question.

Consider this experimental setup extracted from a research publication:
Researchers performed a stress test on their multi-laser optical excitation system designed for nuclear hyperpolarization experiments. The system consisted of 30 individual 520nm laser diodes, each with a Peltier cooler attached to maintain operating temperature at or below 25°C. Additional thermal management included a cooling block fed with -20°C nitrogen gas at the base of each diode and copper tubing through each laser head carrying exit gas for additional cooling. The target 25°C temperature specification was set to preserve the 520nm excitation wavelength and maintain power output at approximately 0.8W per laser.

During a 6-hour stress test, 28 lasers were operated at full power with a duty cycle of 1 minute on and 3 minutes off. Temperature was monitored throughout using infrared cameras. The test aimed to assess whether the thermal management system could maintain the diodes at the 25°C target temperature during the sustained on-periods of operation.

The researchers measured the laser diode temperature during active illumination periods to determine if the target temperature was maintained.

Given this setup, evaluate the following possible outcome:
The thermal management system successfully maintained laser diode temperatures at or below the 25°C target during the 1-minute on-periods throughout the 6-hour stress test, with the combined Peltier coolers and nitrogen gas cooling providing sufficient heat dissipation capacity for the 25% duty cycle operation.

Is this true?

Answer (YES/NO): NO